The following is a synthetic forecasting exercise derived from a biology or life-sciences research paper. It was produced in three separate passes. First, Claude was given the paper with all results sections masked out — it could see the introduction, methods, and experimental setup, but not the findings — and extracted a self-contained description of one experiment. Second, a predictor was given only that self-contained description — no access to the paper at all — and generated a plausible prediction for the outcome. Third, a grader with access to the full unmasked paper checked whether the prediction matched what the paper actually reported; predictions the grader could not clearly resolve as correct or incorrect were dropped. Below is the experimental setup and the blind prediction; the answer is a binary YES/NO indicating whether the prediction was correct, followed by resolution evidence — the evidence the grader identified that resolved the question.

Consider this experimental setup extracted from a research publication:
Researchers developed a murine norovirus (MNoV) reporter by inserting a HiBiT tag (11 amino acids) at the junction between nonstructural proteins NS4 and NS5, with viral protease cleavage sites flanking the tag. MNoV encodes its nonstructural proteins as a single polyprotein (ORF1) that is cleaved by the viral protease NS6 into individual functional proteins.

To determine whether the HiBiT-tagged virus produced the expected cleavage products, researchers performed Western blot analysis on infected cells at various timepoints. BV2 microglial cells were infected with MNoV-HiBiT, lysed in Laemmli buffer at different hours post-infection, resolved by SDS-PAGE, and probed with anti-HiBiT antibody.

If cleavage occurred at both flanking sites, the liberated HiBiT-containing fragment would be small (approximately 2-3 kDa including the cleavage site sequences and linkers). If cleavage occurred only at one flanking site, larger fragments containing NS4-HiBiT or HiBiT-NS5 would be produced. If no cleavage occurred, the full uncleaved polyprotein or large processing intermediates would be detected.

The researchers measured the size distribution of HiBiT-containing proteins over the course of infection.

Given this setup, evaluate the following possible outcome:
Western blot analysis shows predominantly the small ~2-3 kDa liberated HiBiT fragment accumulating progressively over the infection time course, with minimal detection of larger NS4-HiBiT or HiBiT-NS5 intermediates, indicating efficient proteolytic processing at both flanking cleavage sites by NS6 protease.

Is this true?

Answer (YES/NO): NO